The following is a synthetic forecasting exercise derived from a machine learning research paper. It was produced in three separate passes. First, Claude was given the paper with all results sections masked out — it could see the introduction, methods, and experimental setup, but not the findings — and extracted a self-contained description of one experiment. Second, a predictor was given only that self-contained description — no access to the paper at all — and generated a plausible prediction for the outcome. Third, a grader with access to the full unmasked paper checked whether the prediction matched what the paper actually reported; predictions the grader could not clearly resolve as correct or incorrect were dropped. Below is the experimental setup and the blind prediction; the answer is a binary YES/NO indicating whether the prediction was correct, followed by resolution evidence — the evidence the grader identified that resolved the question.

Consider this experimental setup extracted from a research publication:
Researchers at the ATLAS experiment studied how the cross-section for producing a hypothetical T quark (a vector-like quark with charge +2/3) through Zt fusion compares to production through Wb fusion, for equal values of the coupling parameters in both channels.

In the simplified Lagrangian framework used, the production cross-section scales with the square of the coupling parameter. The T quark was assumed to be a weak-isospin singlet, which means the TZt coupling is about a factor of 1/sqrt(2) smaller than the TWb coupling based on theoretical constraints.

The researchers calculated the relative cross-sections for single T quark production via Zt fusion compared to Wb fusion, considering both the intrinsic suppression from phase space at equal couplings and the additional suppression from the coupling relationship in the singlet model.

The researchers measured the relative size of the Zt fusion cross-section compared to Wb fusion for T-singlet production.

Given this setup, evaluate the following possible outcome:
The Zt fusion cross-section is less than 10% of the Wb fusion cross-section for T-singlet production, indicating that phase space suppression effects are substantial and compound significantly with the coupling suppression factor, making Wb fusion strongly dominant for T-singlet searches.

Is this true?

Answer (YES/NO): YES